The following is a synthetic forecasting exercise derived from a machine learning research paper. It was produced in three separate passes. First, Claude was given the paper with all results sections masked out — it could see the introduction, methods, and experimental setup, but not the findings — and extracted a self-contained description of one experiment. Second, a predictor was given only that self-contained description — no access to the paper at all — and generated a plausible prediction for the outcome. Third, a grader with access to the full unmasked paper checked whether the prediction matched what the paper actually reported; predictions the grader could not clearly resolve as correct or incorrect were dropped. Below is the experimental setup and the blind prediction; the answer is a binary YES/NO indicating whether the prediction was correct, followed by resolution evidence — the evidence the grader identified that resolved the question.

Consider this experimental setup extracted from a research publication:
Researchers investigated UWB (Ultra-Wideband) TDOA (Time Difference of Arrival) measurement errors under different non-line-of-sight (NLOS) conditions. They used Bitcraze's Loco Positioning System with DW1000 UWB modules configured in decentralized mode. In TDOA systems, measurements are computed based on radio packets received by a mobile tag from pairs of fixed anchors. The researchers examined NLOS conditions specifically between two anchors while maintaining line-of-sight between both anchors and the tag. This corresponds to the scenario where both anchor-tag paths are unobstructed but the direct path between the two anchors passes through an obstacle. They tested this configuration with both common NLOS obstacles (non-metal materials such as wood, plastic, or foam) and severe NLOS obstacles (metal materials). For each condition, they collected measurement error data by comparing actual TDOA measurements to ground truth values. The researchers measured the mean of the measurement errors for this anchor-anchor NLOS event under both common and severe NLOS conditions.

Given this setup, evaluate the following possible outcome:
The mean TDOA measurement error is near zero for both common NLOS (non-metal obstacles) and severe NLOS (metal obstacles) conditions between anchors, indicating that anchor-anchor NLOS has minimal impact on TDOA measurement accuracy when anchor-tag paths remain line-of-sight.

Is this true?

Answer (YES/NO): YES